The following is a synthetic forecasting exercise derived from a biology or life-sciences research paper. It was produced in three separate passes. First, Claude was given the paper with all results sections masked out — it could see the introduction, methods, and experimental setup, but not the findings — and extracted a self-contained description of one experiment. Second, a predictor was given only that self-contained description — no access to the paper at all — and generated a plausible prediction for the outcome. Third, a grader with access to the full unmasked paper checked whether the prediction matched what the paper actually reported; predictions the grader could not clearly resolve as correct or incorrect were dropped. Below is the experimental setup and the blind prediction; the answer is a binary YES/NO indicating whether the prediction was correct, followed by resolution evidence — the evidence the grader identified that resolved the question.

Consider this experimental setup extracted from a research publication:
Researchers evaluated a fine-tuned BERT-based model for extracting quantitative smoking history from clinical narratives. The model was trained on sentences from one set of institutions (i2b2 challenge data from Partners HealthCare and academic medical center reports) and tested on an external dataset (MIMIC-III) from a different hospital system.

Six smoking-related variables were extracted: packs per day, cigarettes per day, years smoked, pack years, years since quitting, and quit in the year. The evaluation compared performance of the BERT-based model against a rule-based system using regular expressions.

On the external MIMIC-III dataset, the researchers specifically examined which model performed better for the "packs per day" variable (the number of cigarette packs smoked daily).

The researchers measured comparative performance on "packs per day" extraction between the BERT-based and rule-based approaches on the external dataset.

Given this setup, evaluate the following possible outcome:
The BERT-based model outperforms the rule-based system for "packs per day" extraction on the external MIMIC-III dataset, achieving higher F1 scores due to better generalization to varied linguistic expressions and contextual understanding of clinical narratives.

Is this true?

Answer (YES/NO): YES